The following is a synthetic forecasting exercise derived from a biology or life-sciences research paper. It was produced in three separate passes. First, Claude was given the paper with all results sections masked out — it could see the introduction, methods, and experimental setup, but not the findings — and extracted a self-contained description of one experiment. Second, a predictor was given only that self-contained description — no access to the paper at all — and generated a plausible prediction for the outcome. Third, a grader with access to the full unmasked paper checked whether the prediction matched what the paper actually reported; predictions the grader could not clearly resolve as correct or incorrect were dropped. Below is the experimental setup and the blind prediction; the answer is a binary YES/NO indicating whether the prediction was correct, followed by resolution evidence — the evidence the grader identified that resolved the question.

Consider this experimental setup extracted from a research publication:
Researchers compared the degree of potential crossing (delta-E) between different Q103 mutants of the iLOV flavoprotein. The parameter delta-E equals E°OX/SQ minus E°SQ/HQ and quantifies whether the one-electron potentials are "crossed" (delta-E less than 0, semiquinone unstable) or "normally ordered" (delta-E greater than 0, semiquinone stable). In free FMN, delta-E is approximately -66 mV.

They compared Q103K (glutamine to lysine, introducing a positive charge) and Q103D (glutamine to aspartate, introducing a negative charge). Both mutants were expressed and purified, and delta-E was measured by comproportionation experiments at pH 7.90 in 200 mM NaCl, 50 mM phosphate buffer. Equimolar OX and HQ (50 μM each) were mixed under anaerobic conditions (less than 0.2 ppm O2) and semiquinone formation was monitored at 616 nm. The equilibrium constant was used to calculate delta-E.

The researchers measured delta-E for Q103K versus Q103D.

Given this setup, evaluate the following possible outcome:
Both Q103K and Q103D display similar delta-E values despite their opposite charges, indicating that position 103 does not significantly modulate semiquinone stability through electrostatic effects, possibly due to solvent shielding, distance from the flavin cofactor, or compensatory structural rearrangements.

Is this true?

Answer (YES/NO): NO